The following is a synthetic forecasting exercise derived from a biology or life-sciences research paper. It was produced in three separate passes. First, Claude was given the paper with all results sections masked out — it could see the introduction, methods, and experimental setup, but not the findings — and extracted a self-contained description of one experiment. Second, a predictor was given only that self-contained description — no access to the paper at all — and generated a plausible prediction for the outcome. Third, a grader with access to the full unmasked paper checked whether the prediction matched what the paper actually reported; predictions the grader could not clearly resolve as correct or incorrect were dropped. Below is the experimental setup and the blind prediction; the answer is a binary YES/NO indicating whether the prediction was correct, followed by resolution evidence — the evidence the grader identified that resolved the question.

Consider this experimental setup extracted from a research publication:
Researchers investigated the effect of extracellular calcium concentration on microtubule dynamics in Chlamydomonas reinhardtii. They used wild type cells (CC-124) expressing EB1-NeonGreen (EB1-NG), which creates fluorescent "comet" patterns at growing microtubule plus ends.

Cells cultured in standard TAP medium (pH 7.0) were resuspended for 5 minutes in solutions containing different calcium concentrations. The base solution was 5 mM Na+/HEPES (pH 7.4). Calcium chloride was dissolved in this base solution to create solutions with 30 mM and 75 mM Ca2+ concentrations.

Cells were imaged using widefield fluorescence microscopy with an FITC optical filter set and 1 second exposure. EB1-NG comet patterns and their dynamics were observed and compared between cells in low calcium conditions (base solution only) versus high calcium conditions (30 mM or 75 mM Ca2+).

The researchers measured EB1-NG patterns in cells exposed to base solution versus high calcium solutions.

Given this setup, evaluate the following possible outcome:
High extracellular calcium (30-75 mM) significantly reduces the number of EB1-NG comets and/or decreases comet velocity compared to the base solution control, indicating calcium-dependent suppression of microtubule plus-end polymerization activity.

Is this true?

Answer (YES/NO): NO